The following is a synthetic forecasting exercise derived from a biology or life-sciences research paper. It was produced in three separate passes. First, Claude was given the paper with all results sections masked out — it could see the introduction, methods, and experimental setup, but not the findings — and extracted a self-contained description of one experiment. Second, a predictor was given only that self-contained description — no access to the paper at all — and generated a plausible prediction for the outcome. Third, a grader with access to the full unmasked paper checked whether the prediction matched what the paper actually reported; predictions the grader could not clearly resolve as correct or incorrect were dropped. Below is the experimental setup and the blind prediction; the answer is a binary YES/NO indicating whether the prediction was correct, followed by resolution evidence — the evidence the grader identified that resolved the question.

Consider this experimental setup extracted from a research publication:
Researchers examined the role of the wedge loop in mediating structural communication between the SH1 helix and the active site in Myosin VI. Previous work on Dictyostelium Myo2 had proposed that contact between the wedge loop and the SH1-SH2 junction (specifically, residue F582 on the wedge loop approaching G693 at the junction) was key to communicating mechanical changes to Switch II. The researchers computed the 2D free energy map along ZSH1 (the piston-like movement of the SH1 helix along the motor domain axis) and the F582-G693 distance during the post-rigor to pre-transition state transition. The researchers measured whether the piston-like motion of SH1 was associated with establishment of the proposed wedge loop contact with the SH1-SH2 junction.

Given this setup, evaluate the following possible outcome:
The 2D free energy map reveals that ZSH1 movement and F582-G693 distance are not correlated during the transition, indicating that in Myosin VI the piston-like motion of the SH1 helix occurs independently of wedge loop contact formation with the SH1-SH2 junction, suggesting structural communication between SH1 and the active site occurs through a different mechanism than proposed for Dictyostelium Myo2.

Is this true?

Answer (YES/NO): NO